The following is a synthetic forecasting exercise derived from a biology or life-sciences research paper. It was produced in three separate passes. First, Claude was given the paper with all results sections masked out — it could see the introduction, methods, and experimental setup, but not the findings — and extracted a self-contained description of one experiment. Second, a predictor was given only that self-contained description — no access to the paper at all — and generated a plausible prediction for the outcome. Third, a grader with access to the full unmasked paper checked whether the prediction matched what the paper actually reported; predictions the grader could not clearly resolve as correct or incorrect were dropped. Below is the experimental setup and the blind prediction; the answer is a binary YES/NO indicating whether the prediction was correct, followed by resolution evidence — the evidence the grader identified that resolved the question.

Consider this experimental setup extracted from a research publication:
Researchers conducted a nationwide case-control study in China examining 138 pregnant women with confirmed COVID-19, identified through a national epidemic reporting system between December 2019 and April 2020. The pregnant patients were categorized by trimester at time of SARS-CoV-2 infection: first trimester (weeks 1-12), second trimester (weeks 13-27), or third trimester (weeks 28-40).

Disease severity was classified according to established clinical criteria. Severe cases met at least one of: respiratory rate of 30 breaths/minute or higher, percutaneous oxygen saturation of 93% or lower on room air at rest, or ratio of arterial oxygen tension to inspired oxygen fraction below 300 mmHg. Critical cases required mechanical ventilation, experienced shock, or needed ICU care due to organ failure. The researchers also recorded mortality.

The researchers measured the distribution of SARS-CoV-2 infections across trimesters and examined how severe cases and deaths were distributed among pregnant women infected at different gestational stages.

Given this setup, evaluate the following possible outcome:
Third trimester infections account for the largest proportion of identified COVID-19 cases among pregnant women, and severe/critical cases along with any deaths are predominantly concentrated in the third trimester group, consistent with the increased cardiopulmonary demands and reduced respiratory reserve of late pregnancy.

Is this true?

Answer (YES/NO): YES